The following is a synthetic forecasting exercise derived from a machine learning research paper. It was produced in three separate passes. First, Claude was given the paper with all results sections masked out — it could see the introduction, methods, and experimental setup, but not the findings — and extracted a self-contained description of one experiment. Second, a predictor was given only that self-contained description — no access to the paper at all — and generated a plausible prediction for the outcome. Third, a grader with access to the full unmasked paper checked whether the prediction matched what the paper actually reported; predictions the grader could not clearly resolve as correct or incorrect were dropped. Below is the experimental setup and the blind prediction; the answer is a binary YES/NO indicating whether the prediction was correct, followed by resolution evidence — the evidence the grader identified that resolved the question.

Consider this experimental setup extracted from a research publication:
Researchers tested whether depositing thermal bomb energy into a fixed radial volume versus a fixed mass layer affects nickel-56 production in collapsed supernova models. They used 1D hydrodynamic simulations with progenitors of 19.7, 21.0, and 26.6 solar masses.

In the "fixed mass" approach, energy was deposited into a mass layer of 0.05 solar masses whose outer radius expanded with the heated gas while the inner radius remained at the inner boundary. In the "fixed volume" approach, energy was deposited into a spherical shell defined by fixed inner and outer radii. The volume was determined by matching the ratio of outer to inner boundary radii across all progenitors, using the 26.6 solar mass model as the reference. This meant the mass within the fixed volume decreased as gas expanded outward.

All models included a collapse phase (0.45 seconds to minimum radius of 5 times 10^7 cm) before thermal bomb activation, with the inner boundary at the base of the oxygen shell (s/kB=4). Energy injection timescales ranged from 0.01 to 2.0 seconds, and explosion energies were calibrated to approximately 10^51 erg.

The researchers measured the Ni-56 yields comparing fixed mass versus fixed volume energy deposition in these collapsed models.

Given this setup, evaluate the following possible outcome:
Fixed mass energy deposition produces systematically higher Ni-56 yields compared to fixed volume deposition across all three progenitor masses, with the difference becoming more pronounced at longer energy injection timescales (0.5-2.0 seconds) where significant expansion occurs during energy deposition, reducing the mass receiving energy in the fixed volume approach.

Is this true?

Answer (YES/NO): NO